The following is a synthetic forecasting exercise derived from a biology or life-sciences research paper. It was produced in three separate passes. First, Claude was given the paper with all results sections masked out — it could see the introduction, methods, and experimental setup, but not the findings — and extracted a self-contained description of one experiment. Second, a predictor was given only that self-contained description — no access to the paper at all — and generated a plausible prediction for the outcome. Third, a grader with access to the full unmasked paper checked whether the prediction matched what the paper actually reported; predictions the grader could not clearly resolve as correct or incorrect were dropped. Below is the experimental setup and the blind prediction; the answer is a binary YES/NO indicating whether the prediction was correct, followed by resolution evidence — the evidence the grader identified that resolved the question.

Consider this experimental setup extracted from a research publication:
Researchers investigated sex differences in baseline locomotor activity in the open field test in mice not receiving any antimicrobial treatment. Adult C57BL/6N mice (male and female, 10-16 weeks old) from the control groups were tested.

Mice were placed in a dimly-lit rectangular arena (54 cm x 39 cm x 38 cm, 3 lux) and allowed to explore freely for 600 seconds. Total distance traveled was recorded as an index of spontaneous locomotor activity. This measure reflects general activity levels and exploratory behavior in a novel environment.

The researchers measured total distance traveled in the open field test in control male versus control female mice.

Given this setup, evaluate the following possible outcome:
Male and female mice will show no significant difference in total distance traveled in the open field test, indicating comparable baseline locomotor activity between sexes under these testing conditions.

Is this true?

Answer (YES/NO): NO